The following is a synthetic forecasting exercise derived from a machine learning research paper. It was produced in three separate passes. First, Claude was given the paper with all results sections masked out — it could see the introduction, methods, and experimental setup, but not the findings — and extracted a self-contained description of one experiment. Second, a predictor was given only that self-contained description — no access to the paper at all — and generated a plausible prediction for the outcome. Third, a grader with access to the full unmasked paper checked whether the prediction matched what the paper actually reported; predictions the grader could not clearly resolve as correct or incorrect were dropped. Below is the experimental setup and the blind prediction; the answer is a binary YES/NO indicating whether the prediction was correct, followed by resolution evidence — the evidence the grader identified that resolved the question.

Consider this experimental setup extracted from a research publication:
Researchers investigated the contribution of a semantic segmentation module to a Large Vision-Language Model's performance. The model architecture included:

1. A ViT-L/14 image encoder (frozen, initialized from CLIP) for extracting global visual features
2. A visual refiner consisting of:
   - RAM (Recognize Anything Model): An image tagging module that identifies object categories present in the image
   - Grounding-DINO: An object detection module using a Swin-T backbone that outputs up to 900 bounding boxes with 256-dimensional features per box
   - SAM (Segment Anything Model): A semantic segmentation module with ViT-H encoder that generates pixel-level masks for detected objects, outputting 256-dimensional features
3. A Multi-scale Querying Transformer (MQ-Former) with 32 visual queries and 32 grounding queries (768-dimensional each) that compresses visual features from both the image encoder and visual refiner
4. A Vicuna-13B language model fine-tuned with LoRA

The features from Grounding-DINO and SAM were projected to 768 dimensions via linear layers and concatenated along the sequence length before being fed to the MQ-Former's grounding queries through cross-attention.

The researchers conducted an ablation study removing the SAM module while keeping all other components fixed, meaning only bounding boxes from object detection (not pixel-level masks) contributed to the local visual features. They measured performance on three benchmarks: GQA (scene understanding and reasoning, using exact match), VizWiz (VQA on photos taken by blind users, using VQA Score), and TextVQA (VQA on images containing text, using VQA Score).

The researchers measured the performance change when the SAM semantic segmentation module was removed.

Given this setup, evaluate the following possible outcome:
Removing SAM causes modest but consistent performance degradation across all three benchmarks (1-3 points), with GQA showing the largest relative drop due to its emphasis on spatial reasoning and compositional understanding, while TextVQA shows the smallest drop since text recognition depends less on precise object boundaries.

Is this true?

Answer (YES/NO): NO